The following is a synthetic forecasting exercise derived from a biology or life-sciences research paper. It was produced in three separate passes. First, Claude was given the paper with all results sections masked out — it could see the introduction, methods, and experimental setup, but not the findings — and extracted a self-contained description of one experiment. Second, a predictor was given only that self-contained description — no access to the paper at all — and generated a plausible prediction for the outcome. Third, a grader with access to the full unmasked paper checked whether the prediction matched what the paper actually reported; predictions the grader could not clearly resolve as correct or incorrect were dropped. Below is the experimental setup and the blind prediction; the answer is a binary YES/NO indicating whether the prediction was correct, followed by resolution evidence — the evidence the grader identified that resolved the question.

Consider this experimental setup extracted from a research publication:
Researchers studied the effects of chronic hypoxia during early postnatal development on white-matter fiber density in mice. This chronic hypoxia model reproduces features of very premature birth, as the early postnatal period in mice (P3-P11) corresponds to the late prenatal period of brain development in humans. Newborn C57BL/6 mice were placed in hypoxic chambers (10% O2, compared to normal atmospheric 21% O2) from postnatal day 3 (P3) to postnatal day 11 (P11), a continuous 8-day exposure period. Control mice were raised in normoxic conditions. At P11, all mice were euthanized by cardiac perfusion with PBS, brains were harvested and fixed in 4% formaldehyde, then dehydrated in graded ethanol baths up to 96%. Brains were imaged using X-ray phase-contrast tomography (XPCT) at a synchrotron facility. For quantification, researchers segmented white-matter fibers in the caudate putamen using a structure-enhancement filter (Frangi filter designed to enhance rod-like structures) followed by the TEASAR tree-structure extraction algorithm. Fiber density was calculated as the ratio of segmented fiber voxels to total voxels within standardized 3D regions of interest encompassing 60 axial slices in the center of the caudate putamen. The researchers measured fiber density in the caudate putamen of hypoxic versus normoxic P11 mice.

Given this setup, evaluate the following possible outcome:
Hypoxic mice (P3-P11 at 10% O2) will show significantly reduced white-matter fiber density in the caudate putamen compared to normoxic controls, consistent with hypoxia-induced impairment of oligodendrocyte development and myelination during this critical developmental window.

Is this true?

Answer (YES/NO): YES